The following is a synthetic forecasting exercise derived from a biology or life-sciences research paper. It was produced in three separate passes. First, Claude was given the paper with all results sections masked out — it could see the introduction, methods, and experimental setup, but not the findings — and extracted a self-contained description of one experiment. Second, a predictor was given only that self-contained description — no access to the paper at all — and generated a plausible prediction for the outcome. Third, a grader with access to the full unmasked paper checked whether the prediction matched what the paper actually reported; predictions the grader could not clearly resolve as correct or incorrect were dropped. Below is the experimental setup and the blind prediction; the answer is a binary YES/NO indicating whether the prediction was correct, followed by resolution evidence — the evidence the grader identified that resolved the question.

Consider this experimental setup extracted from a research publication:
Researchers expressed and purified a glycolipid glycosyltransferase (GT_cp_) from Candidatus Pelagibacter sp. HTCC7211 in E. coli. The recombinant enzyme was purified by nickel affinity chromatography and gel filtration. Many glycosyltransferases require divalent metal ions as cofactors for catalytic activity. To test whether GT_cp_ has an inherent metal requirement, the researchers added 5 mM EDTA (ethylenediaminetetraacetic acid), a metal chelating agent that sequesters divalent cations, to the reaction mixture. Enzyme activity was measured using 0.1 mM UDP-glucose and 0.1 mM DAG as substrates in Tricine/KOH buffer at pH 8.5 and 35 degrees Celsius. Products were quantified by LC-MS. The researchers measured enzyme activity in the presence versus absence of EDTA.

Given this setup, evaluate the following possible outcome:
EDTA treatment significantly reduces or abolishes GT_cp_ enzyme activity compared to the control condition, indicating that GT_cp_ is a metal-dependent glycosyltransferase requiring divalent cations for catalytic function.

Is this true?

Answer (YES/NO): NO